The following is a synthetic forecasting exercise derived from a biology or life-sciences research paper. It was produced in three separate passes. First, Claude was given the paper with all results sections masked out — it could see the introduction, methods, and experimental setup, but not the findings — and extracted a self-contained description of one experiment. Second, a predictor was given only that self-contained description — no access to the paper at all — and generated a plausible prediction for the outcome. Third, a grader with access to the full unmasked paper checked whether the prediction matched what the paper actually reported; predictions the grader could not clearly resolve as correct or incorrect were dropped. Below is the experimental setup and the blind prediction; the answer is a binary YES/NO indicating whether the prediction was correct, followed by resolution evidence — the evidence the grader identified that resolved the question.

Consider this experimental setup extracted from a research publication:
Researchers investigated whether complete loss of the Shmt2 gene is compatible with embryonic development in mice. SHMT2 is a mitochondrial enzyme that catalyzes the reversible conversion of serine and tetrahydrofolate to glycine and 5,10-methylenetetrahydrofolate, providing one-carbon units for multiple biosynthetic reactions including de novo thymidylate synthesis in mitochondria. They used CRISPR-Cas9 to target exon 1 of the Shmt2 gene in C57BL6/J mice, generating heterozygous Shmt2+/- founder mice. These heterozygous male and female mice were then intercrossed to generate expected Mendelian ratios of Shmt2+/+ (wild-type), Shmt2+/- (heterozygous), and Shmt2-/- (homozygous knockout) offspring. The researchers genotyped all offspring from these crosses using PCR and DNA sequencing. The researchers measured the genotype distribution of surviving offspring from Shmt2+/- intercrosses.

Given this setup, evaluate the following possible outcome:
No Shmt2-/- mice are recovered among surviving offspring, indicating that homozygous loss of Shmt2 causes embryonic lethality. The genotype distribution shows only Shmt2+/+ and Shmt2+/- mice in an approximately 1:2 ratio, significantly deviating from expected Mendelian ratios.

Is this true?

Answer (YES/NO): YES